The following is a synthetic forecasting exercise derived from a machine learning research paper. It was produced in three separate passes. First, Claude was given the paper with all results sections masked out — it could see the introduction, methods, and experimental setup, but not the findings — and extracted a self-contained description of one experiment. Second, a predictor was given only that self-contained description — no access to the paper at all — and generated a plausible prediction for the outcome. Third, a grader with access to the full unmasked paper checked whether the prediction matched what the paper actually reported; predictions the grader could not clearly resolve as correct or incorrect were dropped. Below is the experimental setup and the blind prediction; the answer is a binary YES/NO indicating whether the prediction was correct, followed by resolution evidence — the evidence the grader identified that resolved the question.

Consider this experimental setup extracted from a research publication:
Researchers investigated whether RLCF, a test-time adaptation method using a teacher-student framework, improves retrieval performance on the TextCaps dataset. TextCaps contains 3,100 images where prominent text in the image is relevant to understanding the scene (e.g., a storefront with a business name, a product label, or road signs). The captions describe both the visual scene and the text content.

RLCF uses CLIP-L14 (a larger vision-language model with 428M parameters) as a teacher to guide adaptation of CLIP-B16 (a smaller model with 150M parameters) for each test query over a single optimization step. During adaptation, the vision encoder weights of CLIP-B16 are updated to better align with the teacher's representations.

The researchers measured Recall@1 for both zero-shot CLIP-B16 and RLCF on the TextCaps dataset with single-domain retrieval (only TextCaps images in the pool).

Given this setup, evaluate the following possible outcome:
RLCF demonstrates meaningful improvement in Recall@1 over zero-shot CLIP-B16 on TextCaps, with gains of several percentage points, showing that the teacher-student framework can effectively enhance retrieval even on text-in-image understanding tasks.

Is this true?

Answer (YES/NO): NO